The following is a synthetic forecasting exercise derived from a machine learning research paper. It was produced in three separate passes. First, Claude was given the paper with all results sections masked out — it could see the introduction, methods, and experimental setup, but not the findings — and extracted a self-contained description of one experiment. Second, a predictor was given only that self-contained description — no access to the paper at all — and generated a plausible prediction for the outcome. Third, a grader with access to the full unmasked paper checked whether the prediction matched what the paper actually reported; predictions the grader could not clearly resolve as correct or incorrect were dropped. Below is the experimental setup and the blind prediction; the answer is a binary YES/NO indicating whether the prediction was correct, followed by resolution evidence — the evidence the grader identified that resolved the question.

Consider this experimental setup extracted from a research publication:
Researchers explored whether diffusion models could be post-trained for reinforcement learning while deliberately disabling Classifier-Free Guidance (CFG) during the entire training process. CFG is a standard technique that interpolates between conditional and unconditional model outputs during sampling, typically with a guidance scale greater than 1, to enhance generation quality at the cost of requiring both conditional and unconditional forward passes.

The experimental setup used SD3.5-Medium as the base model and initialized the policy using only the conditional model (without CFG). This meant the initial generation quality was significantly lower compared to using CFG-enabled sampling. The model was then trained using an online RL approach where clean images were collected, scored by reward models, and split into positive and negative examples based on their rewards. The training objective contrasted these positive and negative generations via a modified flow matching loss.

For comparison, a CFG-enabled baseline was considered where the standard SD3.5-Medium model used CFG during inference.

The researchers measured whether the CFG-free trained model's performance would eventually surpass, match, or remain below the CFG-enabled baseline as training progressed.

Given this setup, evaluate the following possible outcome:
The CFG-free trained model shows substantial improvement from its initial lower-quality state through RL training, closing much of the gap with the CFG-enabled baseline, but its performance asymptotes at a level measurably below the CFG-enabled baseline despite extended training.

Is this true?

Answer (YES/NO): NO